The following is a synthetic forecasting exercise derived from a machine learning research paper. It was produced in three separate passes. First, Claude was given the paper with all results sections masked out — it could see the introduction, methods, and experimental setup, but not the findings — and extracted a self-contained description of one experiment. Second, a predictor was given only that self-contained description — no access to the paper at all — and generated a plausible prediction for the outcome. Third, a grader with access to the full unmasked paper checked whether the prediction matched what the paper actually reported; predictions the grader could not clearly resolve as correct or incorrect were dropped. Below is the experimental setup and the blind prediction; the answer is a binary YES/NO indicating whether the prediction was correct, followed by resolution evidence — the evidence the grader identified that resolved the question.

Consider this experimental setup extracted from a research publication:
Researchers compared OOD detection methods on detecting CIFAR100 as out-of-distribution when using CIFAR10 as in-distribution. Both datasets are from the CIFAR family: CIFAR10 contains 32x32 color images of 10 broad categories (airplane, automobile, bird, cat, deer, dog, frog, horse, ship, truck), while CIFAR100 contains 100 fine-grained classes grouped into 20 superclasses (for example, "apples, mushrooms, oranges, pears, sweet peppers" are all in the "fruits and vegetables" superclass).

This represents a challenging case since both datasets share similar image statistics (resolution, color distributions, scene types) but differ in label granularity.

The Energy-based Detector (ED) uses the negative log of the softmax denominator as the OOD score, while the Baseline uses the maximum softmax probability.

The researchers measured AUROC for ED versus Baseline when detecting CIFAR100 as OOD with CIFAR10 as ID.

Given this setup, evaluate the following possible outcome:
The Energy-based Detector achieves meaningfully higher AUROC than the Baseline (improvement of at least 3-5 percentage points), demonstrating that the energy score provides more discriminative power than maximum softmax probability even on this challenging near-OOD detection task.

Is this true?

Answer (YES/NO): NO